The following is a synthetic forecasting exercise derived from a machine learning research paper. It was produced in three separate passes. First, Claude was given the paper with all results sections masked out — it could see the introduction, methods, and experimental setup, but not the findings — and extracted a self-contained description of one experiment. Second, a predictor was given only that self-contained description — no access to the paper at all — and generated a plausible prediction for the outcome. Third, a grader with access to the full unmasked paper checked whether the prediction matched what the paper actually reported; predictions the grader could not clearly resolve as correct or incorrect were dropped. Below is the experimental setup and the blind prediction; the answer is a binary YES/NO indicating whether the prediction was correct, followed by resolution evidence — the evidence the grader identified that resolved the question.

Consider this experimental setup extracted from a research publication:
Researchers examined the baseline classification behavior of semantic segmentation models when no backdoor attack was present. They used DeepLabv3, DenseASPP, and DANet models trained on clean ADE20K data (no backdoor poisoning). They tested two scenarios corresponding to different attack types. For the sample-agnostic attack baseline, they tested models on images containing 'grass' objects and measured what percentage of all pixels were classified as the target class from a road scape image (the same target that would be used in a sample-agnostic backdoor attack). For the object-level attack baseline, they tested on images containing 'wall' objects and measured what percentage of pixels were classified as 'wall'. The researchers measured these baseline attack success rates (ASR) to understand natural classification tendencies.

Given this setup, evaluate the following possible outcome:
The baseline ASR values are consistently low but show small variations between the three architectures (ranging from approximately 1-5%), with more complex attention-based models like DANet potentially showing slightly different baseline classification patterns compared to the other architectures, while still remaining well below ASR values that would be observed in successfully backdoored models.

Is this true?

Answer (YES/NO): NO